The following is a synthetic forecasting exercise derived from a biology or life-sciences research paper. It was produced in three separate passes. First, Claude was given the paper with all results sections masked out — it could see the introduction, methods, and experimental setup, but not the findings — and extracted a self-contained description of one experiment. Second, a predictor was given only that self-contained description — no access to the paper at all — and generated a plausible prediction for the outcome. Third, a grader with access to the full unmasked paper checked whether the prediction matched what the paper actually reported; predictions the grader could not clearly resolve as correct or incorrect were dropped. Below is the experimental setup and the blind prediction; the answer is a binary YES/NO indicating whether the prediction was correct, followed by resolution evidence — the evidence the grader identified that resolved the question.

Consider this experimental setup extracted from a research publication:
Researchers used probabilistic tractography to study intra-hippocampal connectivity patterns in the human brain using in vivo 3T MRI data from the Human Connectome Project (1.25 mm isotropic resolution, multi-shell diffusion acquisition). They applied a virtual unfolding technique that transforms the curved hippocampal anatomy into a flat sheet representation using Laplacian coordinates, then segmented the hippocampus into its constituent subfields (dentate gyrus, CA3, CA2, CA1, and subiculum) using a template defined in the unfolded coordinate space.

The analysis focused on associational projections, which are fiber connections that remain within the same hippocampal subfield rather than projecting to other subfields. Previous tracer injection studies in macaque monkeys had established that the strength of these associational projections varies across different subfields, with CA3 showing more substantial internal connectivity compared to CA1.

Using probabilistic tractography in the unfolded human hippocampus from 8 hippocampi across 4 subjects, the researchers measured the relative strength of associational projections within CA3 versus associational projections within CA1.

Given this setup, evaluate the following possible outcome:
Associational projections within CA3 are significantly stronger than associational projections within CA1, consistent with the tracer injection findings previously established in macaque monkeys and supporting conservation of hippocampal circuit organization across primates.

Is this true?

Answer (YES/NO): YES